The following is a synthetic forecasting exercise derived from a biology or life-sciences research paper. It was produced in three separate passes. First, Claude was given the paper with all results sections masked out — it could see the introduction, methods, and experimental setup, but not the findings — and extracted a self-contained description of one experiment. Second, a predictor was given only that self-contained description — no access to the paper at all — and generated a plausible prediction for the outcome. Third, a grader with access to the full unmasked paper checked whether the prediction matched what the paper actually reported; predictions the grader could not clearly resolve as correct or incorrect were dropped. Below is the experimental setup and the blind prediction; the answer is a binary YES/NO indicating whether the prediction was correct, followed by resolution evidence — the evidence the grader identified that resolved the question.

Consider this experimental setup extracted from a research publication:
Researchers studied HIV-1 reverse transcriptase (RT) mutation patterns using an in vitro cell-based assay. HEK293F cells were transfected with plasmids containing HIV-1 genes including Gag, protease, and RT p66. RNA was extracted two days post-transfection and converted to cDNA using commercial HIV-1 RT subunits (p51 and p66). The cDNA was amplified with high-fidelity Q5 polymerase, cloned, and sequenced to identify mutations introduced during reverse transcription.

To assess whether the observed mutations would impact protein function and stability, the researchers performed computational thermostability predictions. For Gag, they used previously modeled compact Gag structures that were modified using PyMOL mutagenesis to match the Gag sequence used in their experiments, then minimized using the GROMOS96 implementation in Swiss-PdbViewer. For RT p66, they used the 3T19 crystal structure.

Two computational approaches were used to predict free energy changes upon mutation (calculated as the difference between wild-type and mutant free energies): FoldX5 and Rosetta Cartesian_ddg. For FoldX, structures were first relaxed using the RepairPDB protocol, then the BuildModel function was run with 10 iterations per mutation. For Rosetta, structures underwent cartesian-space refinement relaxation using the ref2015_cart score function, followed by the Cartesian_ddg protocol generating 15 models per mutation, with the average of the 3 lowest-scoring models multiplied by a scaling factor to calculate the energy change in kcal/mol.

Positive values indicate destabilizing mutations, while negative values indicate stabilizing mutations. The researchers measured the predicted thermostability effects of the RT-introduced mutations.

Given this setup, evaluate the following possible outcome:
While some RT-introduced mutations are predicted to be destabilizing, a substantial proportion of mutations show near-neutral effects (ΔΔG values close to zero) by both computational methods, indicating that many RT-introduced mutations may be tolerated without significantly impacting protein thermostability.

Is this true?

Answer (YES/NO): YES